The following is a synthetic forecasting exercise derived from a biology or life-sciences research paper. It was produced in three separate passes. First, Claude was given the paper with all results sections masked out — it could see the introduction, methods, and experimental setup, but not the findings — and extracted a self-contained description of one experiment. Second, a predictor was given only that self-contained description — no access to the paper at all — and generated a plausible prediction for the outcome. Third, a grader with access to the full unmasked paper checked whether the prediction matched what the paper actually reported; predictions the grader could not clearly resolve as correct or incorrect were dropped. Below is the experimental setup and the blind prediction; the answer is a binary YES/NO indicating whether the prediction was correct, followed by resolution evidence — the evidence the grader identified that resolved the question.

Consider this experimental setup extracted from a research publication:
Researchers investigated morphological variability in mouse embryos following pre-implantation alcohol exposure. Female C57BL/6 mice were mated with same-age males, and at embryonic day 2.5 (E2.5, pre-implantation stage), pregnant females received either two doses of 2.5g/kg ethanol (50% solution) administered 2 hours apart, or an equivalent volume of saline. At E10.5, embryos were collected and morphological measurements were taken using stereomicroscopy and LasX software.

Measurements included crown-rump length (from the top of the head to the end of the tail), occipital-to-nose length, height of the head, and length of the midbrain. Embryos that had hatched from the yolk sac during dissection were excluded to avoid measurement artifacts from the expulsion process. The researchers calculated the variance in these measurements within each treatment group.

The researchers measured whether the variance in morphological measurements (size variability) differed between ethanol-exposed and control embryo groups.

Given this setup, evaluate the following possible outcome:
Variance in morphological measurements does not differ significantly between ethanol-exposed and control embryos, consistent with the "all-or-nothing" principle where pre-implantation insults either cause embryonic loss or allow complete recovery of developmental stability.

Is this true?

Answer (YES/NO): NO